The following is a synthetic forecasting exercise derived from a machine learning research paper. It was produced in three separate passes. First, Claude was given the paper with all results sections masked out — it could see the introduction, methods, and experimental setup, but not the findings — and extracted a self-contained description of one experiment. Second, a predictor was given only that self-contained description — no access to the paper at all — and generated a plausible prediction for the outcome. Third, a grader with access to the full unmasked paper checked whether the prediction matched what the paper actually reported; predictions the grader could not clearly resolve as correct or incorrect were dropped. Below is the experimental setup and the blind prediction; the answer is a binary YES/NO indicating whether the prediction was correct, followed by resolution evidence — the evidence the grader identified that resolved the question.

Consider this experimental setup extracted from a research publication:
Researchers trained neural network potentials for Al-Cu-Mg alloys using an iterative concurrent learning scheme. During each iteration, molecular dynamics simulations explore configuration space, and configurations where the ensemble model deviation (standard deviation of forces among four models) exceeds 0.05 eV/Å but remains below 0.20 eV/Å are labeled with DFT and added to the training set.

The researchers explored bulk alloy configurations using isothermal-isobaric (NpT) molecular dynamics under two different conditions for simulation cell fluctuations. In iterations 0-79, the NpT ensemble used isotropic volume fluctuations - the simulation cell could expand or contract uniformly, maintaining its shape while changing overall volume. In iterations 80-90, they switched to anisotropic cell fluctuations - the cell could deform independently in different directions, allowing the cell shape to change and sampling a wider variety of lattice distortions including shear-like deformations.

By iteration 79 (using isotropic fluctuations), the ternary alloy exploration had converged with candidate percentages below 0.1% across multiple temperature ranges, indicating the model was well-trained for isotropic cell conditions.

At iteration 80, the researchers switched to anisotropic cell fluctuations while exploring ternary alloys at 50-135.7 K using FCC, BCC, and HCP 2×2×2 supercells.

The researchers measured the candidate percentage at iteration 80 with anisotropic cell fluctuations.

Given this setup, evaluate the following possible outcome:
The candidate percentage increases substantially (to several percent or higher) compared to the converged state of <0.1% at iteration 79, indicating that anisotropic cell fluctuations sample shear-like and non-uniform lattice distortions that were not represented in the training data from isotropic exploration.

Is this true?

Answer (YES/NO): NO